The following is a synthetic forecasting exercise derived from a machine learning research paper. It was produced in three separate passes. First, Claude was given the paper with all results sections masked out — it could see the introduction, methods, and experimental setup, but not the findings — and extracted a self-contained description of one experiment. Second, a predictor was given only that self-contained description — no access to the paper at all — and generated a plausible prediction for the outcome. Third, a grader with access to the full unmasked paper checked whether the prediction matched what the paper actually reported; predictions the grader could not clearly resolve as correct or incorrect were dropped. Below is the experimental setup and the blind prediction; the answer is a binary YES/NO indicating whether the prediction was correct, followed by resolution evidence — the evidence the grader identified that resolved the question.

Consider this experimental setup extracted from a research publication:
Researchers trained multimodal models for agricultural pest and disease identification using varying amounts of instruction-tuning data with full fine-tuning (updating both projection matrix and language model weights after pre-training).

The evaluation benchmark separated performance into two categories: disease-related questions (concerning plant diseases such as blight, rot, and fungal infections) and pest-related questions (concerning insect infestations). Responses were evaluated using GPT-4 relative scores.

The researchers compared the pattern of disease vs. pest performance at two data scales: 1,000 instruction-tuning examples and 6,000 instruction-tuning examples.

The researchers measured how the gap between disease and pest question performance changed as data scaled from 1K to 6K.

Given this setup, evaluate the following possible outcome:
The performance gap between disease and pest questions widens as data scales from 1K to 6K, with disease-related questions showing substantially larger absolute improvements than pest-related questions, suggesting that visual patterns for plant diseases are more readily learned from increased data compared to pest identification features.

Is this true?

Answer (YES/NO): NO